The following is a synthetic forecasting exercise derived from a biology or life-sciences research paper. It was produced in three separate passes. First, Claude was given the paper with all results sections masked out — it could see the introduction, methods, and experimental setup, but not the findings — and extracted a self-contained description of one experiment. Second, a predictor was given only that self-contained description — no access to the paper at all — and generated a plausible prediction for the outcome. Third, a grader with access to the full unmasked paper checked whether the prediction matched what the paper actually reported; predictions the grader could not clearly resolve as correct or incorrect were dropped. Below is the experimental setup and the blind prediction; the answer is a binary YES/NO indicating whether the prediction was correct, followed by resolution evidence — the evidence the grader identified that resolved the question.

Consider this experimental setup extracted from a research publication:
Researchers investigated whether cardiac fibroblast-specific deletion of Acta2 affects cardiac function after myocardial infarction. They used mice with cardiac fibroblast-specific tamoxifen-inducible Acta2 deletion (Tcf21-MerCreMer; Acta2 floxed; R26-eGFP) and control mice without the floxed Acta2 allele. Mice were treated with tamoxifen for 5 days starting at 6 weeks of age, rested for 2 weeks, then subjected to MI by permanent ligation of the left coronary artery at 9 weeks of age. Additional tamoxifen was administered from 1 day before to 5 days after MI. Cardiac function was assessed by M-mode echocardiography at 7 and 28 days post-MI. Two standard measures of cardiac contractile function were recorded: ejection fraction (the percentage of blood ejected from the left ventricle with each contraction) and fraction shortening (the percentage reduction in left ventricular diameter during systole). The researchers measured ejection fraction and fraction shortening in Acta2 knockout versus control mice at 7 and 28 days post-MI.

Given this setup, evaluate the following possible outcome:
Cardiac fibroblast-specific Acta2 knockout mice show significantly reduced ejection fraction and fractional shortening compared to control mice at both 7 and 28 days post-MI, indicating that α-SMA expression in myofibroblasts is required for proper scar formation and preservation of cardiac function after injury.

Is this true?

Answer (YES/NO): NO